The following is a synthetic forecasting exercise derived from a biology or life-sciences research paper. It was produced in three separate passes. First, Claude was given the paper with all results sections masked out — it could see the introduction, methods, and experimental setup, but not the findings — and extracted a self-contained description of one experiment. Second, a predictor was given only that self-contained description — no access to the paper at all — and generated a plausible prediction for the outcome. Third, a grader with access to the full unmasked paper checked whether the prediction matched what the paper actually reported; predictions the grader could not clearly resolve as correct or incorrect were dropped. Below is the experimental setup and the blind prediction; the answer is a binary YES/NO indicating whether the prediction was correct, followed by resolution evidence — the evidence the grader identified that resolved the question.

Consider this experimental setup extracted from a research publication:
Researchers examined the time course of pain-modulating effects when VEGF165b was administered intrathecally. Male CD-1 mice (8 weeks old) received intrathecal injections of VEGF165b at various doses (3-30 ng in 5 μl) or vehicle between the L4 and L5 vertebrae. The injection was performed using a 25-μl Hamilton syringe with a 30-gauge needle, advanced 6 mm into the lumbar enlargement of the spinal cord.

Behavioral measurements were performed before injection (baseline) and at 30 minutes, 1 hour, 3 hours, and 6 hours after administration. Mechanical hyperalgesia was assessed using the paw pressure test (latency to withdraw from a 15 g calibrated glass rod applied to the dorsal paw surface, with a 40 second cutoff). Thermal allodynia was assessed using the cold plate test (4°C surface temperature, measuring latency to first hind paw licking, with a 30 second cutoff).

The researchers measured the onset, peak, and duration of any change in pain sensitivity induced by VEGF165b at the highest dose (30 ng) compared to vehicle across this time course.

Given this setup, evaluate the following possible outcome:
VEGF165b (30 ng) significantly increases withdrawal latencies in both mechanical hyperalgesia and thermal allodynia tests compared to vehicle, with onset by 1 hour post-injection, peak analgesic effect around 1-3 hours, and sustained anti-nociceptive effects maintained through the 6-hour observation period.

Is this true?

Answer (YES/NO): NO